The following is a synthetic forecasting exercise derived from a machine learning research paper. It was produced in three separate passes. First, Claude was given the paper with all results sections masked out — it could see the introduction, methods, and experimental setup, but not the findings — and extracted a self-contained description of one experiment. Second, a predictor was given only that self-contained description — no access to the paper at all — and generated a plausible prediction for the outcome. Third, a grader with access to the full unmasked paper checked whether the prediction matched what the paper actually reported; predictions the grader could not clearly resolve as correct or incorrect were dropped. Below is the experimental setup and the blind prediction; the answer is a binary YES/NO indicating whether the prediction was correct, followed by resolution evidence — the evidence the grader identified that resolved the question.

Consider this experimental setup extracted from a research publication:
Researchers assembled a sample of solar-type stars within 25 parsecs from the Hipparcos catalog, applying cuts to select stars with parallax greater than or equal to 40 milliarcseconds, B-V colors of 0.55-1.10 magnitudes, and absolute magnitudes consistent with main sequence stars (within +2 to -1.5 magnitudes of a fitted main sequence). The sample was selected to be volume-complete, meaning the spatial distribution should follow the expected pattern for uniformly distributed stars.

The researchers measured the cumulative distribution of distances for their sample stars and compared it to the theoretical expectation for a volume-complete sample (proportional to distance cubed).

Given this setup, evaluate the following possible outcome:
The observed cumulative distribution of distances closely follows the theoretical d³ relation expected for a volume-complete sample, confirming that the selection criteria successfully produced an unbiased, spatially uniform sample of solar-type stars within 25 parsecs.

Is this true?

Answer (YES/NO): YES